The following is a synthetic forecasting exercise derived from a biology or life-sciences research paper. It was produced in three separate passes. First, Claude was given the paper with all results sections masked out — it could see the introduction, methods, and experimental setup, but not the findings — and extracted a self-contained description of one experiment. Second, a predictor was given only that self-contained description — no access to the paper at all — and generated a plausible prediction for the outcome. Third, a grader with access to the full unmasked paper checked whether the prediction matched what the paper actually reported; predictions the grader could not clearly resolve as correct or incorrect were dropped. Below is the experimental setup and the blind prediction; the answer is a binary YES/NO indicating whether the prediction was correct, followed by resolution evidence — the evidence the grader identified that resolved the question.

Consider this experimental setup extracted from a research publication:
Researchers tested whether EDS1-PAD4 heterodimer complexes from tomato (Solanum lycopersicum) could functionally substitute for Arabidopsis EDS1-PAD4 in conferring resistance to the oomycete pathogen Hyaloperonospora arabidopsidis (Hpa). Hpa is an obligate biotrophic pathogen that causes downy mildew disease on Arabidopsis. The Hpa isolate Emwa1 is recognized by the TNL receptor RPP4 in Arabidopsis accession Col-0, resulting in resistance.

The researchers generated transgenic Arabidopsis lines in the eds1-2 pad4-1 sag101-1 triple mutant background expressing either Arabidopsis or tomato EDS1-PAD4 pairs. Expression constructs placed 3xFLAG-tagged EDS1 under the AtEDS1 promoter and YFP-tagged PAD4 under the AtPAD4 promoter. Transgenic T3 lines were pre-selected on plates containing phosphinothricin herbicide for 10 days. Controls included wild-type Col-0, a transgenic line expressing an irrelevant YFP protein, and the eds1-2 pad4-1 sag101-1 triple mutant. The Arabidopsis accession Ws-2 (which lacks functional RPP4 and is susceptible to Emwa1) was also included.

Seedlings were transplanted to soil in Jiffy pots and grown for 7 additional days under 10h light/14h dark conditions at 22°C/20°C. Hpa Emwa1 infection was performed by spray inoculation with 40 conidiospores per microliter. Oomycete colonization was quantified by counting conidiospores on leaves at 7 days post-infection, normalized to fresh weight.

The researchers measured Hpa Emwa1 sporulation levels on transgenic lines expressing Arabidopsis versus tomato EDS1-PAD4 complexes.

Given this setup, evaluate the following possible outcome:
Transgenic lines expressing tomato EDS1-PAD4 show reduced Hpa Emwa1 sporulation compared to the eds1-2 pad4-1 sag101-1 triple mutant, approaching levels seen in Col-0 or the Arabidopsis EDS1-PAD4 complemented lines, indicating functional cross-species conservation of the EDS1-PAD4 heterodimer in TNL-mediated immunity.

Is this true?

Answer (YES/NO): YES